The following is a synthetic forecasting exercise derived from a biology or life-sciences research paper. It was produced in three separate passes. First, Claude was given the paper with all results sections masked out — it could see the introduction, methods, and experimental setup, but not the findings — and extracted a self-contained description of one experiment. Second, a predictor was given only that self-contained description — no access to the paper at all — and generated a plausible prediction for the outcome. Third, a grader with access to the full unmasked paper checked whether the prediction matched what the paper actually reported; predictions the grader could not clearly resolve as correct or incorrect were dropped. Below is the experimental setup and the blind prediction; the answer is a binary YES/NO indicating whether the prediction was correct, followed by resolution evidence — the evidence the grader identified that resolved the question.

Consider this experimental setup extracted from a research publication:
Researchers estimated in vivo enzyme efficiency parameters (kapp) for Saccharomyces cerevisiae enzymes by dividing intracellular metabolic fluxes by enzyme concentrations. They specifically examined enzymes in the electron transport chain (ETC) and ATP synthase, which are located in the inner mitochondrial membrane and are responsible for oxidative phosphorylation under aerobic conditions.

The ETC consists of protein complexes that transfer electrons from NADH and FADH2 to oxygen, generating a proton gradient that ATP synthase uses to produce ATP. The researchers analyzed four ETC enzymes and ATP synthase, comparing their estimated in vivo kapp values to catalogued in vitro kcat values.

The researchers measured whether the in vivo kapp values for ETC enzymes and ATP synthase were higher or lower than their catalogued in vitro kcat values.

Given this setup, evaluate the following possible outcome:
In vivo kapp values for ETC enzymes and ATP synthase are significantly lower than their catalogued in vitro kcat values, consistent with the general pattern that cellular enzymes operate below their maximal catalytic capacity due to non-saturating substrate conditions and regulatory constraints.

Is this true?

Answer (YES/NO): NO